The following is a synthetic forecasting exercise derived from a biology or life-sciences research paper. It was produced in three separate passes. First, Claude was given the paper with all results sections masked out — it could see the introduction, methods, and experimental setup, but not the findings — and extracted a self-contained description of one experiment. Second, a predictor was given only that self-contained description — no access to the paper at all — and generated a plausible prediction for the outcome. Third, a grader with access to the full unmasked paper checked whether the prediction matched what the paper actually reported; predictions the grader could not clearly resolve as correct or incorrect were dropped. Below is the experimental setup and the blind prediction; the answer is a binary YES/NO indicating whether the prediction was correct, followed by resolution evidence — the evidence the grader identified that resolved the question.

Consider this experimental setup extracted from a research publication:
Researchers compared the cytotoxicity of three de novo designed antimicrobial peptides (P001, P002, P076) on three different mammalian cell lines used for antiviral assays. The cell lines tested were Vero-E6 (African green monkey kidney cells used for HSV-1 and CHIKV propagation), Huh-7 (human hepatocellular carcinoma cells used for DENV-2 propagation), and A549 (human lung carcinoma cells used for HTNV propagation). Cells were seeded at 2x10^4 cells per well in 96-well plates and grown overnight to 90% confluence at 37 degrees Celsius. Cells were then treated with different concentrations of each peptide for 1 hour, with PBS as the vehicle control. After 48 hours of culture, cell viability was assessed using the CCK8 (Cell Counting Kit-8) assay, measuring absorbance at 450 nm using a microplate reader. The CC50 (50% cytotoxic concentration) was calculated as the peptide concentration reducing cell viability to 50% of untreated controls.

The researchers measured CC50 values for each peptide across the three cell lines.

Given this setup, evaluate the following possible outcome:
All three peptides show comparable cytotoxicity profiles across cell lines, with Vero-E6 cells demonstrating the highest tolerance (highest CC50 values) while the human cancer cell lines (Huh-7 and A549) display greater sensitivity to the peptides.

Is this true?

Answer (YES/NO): NO